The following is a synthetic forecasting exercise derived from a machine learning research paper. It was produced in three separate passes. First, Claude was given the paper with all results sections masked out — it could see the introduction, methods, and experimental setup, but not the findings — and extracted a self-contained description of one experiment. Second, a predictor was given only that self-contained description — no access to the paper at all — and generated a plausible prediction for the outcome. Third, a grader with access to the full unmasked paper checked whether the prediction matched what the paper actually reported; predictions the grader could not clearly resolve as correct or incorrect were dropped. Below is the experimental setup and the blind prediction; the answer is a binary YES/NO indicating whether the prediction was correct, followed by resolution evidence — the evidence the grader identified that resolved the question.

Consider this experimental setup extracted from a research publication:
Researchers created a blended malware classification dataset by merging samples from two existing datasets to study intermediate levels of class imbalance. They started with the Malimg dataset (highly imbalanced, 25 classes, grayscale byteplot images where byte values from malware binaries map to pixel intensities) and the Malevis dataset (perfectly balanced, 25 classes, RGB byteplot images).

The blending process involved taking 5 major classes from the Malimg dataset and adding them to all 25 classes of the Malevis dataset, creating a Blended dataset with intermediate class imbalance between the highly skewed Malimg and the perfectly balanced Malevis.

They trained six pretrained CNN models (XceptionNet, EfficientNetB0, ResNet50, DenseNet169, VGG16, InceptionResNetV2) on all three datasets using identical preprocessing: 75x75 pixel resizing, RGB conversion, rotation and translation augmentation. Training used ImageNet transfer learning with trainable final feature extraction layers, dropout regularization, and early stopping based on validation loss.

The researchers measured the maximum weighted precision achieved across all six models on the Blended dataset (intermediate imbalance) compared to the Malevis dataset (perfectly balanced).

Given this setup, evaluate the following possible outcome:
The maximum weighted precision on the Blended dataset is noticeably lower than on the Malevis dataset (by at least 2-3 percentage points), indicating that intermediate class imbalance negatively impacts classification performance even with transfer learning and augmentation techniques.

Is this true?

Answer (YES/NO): NO